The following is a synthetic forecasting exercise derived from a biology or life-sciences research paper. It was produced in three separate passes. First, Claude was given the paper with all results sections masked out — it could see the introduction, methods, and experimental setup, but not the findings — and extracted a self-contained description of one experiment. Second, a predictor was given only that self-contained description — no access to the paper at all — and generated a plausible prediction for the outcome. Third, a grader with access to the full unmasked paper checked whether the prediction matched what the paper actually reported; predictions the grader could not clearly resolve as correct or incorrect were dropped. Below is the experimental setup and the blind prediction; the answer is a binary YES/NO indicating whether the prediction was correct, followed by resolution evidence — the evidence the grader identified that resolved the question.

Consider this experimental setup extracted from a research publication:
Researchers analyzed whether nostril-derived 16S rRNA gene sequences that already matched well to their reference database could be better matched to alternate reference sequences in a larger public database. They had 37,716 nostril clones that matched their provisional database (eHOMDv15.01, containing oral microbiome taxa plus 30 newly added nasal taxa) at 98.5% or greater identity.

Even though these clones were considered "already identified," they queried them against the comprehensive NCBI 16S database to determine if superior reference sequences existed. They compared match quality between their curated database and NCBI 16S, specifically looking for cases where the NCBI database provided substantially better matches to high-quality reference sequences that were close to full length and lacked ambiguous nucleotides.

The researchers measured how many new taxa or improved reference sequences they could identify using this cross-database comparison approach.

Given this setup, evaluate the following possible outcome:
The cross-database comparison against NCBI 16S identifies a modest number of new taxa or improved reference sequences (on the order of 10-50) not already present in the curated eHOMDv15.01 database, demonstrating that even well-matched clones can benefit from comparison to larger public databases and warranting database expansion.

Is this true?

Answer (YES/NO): NO